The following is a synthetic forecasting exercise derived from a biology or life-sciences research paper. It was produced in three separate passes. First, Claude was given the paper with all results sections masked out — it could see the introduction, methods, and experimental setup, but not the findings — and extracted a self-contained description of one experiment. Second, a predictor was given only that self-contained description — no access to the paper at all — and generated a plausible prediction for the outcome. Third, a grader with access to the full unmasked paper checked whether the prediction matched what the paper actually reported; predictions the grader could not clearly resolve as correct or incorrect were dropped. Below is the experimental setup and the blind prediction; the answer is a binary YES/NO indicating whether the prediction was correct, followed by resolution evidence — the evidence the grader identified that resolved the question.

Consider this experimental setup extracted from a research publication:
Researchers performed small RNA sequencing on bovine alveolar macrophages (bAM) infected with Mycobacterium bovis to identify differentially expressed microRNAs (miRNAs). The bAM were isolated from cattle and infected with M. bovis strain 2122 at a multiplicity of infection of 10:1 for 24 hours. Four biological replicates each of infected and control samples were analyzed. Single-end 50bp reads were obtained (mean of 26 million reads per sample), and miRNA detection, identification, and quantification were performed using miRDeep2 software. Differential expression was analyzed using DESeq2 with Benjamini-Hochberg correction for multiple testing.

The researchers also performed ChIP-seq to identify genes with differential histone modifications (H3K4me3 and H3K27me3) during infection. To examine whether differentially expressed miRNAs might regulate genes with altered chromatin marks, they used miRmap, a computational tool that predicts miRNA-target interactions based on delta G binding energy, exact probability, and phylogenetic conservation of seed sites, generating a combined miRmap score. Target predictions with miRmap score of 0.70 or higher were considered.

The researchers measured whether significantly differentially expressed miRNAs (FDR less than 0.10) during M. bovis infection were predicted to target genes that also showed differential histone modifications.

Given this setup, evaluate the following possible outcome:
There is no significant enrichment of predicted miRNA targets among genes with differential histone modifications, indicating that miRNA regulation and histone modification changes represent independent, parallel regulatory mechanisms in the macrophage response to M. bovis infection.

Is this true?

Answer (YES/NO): NO